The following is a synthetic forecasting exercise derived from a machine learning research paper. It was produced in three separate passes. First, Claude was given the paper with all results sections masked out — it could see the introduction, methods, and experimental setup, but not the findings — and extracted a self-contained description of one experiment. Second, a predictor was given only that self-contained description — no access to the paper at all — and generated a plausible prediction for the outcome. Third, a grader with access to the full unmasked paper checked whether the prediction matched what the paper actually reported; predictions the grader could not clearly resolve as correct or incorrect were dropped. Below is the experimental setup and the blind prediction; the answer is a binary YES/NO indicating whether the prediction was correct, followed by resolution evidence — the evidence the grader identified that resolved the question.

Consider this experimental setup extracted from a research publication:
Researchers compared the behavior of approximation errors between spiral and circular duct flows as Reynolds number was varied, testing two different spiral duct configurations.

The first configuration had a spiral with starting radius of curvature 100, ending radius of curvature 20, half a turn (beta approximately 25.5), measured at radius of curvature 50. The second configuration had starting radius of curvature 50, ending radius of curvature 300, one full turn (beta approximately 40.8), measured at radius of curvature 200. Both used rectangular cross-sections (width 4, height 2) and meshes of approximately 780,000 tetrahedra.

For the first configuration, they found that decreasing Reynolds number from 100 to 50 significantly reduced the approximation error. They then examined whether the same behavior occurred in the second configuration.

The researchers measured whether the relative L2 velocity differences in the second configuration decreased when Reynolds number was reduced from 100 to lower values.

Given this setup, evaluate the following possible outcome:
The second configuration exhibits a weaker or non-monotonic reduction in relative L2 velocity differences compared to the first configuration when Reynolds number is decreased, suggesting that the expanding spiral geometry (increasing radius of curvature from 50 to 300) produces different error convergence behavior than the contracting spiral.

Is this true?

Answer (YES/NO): NO